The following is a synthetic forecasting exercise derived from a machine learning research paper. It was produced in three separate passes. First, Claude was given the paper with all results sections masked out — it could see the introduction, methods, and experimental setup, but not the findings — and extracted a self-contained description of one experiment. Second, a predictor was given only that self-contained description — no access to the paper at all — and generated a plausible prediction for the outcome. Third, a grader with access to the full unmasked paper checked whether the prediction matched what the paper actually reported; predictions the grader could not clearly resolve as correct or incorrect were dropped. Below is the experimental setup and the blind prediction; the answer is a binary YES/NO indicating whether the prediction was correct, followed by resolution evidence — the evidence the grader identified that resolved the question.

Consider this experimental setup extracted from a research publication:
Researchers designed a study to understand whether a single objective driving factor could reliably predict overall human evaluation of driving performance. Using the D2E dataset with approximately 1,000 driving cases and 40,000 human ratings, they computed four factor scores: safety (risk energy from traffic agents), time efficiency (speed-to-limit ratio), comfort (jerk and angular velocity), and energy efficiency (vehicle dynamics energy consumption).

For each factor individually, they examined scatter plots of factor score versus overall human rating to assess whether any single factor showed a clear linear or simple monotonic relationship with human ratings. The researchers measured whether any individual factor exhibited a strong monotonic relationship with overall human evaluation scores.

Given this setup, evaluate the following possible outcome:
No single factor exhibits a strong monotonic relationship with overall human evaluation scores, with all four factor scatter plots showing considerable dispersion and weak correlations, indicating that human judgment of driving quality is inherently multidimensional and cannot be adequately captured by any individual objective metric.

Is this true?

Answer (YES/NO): YES